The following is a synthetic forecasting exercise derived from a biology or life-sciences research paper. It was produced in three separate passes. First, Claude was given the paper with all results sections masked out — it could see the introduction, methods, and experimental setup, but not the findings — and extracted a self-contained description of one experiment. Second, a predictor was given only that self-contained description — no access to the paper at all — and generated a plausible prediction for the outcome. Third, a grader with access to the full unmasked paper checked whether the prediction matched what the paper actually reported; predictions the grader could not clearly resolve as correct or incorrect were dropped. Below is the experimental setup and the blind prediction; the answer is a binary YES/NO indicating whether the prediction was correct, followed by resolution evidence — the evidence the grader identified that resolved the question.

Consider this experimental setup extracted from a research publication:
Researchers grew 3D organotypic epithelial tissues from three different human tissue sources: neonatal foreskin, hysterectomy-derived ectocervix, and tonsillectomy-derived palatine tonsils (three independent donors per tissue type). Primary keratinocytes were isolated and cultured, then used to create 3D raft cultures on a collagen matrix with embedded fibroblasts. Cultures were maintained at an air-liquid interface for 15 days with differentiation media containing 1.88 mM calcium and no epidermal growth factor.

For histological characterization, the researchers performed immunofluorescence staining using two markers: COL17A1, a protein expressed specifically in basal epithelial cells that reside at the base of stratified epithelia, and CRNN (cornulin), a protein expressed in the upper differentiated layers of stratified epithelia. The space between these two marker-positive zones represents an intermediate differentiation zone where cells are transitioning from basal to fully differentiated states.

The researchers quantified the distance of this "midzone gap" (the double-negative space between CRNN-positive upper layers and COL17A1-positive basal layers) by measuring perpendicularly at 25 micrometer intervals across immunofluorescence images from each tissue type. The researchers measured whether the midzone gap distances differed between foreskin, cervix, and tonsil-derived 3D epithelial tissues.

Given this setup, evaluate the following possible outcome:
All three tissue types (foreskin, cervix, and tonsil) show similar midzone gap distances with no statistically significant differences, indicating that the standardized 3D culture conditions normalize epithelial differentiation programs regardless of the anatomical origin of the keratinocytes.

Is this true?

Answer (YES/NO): NO